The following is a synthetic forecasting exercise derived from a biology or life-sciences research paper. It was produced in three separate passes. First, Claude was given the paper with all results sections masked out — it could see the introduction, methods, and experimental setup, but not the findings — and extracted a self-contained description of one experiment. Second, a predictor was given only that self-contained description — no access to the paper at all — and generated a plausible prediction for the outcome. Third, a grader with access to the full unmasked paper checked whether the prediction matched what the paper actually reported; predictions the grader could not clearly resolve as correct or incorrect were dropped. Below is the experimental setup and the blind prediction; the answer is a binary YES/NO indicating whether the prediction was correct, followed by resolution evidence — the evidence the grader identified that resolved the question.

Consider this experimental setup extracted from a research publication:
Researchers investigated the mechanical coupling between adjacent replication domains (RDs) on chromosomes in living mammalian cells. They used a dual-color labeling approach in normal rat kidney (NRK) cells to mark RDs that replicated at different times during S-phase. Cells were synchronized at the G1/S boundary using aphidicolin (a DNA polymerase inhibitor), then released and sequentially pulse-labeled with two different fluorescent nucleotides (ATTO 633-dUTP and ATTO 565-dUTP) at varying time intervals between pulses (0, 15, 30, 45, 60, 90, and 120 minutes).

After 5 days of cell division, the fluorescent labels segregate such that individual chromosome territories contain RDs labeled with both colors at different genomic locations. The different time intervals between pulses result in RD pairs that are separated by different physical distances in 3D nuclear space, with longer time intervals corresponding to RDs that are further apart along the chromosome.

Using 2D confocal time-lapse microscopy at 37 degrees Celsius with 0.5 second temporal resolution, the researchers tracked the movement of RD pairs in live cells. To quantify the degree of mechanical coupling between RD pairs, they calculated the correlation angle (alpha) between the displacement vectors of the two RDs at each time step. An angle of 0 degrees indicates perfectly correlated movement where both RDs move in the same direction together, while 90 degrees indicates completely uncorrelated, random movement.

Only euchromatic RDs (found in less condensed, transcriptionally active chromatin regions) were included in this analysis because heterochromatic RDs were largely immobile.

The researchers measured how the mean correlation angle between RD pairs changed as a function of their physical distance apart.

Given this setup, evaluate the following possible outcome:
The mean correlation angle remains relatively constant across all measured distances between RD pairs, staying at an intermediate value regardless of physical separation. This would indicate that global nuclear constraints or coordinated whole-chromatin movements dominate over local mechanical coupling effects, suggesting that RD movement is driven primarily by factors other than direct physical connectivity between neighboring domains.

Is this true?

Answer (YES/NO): NO